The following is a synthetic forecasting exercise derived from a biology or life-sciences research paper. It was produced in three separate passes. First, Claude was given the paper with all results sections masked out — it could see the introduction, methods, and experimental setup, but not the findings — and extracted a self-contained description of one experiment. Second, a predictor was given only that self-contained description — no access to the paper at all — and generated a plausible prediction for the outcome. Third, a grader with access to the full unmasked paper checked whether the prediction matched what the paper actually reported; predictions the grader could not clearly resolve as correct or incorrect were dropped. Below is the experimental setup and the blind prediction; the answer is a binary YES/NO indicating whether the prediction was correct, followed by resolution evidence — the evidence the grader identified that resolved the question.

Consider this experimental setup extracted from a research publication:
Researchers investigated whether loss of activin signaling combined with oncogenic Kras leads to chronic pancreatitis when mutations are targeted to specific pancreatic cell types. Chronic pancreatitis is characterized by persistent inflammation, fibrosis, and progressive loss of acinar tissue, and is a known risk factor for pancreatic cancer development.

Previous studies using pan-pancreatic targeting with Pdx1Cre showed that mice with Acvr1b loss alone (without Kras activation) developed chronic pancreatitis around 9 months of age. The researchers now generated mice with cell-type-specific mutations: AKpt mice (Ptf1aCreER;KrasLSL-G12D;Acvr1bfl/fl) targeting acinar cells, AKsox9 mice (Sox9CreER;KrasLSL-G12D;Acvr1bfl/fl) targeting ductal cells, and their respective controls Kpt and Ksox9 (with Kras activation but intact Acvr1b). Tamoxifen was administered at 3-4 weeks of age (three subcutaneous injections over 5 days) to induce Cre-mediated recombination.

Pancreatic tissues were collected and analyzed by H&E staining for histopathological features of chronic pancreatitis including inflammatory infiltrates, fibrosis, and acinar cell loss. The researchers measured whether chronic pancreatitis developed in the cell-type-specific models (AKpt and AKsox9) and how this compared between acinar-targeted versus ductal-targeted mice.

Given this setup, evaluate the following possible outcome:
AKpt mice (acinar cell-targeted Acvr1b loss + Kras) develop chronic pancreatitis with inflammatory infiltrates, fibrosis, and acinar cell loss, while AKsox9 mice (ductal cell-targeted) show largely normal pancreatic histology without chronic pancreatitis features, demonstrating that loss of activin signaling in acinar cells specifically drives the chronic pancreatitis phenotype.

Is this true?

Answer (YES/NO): NO